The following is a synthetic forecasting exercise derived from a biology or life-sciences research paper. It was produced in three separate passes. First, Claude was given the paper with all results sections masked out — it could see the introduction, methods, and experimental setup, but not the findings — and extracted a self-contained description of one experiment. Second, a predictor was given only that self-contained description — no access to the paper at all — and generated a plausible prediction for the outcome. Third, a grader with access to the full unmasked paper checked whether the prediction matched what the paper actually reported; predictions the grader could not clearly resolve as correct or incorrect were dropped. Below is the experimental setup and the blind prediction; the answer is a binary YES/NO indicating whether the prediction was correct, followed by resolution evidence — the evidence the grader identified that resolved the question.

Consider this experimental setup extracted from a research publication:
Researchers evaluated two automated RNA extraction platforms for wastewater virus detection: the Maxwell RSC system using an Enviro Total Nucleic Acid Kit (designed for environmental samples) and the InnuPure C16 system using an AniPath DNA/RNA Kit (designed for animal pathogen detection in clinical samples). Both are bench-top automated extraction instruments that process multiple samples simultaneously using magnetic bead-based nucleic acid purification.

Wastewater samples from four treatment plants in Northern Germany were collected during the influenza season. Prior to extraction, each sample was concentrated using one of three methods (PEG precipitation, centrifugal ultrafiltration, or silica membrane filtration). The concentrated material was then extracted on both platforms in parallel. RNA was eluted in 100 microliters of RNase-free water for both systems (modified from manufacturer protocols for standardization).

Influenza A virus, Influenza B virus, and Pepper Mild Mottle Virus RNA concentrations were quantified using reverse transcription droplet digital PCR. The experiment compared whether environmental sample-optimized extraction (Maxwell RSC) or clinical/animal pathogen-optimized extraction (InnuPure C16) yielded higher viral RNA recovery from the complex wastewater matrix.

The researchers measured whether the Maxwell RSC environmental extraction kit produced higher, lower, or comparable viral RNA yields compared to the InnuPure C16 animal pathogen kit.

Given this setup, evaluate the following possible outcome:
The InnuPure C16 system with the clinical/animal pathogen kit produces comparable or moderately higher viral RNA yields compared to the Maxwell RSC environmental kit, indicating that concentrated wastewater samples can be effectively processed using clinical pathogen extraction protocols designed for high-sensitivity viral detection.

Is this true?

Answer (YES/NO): NO